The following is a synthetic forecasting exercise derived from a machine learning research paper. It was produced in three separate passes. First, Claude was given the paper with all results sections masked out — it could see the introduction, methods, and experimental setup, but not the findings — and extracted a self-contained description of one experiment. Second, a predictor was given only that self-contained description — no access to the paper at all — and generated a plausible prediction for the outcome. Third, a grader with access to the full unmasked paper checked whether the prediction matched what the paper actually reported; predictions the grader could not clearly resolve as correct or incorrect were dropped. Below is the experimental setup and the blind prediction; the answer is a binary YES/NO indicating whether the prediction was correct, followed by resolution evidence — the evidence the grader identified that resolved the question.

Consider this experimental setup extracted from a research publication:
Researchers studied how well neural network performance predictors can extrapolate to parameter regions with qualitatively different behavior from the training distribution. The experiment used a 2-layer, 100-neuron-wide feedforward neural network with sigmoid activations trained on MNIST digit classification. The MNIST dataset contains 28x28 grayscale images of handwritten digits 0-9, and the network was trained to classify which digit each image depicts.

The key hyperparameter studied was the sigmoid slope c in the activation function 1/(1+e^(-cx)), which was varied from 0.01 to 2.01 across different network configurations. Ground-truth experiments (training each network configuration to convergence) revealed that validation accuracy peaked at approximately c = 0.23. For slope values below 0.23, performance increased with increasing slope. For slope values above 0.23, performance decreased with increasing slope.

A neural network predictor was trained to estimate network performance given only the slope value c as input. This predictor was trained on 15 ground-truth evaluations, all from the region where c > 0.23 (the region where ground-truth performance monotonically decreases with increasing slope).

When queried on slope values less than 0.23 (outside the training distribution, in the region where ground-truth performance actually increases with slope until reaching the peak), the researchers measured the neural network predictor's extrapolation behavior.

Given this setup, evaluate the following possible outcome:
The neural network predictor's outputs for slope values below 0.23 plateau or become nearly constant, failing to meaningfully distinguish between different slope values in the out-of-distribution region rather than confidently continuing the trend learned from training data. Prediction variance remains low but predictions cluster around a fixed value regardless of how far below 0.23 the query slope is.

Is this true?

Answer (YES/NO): NO